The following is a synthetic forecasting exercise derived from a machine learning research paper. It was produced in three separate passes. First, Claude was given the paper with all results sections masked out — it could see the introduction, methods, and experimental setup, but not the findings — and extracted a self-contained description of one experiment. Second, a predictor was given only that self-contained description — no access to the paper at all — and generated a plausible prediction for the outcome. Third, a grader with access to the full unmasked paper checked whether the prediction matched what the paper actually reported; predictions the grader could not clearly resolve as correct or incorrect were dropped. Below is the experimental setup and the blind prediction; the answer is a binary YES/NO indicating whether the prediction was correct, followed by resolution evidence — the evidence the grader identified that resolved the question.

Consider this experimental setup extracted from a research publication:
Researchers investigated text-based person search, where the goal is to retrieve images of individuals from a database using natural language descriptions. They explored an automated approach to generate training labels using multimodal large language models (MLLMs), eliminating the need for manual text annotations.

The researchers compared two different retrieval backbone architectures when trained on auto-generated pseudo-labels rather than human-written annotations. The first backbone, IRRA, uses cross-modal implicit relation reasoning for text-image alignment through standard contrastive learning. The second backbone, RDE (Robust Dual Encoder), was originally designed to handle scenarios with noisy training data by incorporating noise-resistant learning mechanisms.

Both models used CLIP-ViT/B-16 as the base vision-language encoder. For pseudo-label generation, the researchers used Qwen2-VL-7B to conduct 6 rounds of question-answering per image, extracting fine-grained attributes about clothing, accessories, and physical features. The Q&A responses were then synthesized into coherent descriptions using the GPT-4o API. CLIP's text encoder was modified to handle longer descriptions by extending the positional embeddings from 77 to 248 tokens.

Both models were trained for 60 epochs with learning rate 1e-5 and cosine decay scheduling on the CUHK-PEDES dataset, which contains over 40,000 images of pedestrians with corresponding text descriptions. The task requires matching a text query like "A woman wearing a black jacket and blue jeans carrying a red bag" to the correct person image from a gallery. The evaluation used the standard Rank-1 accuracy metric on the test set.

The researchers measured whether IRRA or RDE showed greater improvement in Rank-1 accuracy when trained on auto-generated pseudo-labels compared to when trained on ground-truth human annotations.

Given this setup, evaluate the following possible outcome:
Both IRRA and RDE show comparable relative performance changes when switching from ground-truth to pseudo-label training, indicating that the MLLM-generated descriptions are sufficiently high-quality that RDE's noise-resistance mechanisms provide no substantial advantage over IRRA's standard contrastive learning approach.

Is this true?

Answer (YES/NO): NO